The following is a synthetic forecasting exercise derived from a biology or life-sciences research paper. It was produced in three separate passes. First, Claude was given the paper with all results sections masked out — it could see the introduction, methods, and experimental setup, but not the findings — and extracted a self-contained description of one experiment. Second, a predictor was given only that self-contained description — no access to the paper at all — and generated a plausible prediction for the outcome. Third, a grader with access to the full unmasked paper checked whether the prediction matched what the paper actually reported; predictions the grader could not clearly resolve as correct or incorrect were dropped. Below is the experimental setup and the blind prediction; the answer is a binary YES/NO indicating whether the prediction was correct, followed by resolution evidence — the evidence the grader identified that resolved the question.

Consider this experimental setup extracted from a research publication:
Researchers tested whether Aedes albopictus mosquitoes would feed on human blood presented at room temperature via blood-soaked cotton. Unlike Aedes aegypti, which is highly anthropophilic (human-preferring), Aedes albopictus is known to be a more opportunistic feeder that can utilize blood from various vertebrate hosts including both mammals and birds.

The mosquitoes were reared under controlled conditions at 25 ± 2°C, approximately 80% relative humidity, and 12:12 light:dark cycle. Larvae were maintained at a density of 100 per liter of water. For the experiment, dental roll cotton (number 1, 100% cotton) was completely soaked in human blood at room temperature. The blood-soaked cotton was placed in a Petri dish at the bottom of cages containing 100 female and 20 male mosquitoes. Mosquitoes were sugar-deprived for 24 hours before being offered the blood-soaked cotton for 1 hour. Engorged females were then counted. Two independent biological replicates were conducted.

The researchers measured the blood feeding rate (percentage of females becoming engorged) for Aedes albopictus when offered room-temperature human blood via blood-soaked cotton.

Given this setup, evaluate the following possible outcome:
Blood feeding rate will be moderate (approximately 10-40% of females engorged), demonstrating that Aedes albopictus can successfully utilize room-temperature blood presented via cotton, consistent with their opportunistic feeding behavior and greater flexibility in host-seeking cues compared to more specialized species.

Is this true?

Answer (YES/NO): NO